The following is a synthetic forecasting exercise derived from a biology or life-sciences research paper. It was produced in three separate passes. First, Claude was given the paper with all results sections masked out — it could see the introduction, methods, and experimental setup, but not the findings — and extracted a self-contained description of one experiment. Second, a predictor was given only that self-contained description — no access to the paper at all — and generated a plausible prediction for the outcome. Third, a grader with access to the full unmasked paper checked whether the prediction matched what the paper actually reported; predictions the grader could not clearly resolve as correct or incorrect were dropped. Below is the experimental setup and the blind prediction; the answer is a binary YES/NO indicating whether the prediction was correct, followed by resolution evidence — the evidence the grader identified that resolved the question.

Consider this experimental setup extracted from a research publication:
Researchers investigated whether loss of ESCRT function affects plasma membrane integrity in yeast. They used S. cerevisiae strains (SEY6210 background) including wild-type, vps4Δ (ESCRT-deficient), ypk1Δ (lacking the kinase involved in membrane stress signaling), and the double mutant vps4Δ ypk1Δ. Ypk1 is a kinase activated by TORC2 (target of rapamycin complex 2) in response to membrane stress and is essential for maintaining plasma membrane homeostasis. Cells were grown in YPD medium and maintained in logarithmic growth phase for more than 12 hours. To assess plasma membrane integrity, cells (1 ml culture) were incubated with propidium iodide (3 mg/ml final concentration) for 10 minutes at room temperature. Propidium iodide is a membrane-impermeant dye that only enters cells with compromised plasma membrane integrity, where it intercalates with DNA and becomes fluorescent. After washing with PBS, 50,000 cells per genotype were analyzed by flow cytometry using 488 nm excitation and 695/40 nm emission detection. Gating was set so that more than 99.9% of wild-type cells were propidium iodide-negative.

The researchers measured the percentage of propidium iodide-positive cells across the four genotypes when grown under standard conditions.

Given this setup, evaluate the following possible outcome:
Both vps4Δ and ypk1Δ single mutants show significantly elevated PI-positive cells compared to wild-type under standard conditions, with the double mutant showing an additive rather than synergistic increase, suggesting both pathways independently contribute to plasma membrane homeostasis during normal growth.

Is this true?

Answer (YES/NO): NO